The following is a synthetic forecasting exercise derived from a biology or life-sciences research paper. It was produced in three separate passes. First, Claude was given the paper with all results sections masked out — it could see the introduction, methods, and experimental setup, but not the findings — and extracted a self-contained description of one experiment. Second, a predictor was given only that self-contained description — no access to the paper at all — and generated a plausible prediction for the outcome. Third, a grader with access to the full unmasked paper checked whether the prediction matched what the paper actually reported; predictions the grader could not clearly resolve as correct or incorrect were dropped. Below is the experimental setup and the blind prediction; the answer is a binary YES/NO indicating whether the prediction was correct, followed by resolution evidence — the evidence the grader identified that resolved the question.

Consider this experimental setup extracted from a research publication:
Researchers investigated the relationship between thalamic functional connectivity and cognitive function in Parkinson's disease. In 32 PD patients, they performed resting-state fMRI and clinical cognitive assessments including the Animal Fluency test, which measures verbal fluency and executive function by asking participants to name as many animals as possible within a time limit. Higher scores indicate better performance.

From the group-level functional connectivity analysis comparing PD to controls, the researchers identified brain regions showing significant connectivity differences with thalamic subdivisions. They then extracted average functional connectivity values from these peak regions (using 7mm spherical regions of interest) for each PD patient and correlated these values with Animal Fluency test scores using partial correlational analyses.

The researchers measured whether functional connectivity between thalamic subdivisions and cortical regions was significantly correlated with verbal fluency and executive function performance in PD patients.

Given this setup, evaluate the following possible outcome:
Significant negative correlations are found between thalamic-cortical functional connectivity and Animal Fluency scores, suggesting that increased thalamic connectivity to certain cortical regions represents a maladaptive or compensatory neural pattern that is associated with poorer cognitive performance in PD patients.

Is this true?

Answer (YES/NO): NO